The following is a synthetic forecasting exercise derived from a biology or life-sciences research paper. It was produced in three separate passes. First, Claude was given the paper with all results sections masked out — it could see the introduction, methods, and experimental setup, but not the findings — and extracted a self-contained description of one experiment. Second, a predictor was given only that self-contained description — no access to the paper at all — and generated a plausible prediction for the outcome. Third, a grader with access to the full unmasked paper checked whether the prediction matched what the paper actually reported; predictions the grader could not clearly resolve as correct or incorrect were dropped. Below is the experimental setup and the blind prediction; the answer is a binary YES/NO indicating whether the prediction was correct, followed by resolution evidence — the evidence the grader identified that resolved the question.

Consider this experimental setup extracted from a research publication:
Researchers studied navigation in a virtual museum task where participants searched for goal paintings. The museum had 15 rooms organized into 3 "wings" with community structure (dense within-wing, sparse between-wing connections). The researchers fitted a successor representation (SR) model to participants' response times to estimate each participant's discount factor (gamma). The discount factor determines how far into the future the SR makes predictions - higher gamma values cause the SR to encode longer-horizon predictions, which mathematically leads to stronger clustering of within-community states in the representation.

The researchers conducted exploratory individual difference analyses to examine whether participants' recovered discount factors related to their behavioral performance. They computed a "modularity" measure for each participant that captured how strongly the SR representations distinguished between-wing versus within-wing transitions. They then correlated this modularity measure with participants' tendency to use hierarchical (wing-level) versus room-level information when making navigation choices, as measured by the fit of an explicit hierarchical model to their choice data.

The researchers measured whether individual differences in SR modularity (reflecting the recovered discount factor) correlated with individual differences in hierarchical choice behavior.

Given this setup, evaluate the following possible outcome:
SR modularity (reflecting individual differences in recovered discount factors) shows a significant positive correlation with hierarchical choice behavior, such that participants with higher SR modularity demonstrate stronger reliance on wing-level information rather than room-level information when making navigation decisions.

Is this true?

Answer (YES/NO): YES